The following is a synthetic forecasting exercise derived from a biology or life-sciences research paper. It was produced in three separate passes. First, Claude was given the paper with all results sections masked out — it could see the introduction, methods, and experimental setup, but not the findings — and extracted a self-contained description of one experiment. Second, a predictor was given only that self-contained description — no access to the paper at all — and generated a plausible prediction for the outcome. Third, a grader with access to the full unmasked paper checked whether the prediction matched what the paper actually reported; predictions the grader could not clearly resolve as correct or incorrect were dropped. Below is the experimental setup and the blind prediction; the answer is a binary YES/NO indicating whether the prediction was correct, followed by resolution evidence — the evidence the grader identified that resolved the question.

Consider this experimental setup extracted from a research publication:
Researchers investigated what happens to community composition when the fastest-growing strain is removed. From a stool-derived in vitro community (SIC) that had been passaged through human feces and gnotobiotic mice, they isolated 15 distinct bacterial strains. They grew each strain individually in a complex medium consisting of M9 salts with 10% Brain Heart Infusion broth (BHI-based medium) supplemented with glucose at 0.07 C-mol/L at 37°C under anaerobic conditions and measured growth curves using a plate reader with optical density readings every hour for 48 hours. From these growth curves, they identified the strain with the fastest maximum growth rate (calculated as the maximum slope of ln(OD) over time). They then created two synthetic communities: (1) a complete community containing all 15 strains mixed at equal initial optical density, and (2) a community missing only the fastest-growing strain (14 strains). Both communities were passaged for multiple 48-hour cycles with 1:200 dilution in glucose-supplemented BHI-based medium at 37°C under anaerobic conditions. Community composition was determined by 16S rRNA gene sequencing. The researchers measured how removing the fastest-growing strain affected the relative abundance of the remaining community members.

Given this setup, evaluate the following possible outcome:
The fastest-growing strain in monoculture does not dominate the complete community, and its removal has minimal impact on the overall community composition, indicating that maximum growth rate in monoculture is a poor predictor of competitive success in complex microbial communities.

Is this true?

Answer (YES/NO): NO